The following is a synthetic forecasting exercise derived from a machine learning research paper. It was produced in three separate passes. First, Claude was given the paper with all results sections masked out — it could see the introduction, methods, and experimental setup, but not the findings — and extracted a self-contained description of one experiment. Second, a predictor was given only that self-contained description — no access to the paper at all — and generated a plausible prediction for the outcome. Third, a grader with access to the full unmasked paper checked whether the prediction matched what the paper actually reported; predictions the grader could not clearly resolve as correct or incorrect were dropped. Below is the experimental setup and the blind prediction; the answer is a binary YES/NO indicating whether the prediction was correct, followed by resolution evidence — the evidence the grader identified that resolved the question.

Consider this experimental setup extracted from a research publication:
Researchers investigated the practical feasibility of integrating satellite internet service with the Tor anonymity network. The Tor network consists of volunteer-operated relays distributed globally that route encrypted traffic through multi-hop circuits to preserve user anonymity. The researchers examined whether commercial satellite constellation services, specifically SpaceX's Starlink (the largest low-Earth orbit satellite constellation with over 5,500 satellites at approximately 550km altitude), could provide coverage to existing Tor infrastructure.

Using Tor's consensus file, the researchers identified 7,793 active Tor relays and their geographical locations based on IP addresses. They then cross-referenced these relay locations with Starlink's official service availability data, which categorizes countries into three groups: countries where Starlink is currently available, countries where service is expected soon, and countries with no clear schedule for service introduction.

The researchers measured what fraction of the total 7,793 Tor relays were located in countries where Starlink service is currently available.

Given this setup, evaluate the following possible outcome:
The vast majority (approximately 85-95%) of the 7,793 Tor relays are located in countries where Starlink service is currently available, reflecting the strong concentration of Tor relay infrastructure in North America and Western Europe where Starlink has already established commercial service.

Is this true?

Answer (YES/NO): YES